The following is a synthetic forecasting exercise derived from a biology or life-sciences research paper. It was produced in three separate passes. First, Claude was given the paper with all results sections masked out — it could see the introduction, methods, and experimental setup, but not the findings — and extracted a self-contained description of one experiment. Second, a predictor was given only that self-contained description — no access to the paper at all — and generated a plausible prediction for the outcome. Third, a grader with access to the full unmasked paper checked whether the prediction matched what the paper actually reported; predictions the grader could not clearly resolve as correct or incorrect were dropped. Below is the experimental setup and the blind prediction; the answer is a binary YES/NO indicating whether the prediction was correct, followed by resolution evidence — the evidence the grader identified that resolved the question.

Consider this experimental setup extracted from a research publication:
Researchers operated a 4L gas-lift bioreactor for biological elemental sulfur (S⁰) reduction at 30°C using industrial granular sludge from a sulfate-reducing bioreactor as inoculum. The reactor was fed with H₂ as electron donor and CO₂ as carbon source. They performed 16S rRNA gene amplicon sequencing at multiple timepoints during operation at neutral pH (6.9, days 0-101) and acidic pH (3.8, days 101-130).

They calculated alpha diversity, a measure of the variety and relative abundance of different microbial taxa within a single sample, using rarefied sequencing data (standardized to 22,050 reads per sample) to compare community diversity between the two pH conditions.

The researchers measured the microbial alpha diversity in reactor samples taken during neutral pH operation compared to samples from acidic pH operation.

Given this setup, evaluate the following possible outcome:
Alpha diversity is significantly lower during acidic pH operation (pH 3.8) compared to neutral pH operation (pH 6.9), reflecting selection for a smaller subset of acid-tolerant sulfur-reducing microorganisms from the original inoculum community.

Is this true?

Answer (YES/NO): YES